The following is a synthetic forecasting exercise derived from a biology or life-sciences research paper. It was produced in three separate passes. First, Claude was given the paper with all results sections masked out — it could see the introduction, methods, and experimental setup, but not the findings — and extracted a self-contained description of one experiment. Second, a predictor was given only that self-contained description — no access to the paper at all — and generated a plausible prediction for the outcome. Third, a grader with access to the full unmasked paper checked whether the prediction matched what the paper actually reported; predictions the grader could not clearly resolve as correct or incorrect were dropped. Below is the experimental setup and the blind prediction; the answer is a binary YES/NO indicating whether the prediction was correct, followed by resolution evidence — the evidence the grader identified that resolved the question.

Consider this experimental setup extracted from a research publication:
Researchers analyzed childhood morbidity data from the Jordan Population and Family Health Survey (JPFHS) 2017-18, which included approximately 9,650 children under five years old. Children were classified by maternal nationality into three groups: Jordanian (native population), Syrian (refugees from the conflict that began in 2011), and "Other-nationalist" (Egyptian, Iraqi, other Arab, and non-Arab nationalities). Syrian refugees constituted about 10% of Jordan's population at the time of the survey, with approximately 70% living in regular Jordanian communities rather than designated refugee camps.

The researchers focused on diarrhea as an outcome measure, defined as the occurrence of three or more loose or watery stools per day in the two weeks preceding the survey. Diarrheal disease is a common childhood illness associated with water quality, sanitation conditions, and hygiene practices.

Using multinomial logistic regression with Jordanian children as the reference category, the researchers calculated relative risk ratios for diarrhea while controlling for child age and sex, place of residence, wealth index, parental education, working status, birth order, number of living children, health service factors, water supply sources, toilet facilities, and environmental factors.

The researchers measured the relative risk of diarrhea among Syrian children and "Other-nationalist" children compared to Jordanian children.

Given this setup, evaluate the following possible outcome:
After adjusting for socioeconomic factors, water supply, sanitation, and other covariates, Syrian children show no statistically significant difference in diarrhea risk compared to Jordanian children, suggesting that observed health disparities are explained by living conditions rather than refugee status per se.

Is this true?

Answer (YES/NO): NO